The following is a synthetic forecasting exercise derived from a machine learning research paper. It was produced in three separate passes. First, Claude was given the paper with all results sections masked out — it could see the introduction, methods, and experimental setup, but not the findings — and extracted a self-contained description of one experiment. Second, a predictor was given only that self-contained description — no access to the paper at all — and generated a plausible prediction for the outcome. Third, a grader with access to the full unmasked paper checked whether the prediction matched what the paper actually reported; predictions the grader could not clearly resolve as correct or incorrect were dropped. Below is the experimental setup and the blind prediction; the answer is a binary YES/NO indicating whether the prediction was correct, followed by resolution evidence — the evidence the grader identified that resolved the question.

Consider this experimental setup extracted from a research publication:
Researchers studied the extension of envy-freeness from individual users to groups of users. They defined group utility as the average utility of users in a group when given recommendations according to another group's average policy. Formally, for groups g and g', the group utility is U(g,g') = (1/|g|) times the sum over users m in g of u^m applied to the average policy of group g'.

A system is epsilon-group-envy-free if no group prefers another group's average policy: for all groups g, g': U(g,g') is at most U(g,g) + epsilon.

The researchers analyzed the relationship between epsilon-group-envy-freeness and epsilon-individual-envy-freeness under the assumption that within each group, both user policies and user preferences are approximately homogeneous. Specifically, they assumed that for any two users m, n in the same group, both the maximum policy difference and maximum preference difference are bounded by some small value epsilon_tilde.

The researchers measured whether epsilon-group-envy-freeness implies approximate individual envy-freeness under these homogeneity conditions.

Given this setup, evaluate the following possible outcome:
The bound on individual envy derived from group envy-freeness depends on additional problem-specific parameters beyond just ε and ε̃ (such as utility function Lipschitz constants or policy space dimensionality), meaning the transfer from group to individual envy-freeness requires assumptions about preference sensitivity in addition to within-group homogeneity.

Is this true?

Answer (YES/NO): NO